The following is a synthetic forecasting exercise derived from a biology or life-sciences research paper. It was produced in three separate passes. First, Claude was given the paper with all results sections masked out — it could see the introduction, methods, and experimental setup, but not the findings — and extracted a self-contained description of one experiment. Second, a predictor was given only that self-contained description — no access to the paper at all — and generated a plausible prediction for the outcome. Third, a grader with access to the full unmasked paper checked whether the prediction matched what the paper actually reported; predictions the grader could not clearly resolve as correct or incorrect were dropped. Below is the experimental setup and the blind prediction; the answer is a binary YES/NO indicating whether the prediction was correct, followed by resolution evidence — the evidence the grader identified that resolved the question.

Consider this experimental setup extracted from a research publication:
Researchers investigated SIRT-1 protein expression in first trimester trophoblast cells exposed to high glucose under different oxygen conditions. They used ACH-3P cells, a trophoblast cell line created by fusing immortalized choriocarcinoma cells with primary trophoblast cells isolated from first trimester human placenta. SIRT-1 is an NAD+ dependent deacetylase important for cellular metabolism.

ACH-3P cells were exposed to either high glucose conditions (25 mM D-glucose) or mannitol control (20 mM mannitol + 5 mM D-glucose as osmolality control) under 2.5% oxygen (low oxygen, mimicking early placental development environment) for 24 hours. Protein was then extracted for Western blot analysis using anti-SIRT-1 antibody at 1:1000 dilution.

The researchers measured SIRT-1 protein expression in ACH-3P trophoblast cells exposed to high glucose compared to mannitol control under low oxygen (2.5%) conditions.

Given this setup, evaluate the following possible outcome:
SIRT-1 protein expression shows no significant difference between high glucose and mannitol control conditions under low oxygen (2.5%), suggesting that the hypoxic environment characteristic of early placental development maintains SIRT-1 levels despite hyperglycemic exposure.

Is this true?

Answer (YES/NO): NO